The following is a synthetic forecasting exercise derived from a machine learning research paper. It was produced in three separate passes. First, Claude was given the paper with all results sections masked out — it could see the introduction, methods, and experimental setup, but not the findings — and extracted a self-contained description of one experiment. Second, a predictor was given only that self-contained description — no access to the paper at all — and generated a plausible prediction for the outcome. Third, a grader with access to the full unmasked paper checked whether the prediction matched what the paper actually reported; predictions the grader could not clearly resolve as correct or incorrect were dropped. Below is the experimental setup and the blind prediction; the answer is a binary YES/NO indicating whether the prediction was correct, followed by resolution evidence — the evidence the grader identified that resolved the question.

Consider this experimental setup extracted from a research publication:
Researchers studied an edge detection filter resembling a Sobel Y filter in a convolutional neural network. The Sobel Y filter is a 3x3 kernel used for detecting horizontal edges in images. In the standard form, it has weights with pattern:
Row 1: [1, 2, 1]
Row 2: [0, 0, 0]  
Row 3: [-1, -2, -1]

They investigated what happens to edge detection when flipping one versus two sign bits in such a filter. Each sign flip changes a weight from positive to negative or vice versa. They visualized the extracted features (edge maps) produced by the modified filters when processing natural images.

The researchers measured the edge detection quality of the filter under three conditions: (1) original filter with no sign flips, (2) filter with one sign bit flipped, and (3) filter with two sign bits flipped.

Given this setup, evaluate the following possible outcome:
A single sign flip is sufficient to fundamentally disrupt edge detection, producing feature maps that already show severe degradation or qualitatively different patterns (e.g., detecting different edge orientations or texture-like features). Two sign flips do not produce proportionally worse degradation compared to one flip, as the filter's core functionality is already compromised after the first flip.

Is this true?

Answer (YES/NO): NO